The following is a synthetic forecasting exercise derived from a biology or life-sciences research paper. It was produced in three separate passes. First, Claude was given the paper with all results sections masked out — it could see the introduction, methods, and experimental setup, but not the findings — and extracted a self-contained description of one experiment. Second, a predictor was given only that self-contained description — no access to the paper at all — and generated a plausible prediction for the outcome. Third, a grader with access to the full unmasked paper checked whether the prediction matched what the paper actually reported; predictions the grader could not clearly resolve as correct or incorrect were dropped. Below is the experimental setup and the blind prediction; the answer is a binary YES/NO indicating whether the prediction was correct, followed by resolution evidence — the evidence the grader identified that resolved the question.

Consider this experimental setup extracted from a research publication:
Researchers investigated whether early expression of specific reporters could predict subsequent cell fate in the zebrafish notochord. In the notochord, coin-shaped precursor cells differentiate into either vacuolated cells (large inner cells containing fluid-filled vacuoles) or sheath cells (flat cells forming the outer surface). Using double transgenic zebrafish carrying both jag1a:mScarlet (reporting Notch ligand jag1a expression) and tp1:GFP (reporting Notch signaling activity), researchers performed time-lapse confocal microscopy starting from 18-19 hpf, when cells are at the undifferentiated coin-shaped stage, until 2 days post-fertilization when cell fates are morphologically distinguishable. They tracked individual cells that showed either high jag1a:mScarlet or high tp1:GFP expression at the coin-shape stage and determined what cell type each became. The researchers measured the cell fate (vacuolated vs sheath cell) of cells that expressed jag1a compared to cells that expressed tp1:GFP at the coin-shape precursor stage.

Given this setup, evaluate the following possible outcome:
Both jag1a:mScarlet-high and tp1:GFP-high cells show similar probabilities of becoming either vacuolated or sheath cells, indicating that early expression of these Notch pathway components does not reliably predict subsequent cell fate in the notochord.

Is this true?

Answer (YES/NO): NO